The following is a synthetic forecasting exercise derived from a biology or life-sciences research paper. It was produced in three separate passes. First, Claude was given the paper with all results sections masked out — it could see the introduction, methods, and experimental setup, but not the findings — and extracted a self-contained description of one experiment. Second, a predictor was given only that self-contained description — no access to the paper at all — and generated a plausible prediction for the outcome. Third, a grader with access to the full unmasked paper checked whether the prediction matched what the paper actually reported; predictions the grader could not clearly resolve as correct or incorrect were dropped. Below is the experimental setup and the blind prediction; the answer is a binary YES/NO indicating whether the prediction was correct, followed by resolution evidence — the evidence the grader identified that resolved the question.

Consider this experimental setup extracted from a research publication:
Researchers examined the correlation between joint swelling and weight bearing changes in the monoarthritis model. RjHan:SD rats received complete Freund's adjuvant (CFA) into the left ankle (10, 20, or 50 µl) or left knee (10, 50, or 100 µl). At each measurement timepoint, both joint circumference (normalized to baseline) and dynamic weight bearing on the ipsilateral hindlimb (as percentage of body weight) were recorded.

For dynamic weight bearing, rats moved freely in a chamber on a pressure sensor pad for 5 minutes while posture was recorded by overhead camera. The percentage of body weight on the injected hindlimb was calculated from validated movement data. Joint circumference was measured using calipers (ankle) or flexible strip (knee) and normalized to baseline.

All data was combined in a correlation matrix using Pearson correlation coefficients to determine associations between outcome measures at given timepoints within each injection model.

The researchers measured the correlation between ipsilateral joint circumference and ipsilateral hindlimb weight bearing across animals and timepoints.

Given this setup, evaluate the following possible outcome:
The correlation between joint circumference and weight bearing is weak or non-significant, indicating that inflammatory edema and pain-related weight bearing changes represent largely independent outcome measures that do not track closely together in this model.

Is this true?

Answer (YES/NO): NO